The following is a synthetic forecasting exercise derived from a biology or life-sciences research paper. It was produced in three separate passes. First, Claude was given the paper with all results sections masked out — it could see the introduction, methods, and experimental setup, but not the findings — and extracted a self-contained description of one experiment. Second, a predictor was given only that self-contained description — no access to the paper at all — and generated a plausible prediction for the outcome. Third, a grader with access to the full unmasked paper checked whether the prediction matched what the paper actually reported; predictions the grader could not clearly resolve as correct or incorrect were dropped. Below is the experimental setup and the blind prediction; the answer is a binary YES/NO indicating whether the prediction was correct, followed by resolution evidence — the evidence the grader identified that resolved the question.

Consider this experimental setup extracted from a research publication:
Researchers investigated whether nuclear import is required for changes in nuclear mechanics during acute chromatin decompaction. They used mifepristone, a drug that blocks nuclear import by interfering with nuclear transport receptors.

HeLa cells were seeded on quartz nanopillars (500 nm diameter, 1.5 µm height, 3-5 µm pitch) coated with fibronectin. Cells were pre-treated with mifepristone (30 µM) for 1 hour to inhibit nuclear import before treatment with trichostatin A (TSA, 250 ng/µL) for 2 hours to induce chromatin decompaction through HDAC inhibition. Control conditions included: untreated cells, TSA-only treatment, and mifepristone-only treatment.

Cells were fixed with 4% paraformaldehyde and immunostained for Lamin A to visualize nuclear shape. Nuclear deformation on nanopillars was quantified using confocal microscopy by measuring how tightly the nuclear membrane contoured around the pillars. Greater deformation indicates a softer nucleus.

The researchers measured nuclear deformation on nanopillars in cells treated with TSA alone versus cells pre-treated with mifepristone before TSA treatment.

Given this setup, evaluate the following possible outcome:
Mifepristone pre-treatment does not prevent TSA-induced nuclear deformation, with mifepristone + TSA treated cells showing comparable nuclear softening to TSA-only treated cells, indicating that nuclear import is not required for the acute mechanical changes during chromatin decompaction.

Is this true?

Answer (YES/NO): NO